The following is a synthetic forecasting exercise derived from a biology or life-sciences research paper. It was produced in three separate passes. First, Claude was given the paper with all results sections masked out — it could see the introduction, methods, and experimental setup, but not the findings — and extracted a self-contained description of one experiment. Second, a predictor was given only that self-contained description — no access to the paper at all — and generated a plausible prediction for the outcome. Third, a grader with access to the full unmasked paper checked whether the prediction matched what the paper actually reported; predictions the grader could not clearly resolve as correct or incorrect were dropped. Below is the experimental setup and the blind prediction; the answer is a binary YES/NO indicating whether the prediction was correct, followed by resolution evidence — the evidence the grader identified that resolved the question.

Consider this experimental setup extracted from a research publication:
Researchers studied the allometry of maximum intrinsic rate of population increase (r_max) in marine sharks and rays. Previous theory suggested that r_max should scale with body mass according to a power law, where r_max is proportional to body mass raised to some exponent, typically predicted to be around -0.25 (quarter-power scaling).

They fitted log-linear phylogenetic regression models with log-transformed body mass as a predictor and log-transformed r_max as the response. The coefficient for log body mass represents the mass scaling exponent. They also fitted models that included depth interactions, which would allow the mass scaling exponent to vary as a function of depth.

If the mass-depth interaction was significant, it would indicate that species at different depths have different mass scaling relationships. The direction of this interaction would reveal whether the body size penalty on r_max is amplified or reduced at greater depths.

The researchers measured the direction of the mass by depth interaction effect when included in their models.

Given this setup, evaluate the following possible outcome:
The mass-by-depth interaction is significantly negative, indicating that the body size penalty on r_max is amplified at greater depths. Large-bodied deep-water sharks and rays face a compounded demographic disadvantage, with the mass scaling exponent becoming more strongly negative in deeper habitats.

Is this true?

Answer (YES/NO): NO